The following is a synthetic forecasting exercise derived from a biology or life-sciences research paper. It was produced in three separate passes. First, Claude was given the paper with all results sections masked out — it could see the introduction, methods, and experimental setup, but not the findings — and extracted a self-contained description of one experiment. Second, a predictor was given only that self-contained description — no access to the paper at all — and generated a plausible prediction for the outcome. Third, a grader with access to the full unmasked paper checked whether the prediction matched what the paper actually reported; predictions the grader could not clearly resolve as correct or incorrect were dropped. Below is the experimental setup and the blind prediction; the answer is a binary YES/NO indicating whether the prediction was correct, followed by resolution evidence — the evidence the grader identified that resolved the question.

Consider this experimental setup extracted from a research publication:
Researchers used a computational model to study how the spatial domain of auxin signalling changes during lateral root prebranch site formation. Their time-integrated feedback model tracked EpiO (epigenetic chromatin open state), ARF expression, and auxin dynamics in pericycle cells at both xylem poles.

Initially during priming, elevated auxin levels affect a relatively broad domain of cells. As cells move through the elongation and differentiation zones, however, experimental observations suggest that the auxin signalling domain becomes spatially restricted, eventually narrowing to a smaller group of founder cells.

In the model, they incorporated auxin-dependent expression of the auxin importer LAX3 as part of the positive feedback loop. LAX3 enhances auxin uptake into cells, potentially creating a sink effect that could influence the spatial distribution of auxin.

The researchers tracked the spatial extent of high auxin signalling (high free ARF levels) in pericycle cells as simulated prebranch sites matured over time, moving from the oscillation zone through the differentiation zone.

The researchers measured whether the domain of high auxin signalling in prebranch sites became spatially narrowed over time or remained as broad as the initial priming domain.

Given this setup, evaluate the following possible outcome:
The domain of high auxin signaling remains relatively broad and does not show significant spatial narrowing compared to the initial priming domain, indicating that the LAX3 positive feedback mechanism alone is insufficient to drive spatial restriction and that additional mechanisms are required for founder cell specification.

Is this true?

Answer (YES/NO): NO